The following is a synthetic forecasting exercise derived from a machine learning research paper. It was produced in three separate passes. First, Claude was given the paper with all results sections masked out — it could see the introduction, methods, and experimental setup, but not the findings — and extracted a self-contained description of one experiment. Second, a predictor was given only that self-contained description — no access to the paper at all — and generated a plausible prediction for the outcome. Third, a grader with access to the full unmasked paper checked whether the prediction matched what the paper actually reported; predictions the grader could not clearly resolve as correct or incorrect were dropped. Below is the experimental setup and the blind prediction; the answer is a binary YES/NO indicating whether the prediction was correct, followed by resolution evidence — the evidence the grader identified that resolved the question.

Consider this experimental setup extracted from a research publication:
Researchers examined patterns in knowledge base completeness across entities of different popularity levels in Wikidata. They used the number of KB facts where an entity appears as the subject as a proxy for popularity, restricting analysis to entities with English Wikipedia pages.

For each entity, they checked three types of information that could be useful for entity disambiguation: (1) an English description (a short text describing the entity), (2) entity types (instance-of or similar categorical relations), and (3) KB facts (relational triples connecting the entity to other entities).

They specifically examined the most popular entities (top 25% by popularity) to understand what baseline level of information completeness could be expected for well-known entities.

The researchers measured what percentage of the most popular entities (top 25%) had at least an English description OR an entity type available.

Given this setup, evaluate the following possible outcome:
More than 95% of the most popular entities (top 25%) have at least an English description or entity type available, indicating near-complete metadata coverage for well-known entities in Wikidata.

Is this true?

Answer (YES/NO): YES